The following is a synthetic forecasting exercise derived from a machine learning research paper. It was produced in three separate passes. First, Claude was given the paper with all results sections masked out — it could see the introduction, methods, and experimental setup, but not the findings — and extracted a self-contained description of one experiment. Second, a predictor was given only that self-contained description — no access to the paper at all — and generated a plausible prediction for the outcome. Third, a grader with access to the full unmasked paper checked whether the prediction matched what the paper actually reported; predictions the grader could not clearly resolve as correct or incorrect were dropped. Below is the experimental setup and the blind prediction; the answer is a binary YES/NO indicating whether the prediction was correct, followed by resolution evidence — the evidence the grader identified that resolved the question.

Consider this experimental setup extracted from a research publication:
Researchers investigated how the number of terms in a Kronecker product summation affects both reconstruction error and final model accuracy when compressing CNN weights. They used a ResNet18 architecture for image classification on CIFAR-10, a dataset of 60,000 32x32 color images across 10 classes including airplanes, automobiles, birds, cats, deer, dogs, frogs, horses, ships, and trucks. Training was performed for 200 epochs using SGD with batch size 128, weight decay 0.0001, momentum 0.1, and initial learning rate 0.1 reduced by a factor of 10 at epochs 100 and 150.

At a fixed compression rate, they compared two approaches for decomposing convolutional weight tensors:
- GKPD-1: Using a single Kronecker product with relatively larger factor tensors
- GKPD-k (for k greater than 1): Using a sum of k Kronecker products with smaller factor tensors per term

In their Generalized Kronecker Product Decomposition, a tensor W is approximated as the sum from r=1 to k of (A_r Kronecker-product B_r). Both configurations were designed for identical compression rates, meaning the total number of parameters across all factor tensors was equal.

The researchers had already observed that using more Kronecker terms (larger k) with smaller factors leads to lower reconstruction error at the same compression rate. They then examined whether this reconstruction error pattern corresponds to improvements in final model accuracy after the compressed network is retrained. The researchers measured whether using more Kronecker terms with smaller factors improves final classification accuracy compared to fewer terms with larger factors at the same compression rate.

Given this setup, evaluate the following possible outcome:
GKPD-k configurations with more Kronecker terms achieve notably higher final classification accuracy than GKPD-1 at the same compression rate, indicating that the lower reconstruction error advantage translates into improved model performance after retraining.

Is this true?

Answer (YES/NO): YES